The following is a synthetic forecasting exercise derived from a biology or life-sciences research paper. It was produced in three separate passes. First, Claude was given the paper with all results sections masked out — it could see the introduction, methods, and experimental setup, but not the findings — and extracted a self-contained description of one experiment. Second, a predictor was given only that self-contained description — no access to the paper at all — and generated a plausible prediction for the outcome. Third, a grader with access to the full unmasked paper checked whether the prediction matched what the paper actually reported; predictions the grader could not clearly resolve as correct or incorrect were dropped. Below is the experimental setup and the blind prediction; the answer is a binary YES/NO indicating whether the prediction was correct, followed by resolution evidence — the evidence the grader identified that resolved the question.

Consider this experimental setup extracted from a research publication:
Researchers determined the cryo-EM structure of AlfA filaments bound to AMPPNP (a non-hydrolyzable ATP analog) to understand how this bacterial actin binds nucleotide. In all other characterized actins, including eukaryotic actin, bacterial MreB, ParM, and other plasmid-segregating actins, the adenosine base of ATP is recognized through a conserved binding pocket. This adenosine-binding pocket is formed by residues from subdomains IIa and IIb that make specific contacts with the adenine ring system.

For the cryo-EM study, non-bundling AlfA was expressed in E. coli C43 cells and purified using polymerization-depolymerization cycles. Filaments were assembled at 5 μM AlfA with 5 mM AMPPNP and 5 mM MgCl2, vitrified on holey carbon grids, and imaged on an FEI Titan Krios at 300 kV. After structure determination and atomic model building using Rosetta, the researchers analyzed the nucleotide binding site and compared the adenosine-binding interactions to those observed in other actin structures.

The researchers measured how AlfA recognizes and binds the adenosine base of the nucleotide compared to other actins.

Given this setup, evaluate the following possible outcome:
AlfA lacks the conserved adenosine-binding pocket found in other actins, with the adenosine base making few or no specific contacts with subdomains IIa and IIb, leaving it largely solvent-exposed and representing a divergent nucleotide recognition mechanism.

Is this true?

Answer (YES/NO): NO